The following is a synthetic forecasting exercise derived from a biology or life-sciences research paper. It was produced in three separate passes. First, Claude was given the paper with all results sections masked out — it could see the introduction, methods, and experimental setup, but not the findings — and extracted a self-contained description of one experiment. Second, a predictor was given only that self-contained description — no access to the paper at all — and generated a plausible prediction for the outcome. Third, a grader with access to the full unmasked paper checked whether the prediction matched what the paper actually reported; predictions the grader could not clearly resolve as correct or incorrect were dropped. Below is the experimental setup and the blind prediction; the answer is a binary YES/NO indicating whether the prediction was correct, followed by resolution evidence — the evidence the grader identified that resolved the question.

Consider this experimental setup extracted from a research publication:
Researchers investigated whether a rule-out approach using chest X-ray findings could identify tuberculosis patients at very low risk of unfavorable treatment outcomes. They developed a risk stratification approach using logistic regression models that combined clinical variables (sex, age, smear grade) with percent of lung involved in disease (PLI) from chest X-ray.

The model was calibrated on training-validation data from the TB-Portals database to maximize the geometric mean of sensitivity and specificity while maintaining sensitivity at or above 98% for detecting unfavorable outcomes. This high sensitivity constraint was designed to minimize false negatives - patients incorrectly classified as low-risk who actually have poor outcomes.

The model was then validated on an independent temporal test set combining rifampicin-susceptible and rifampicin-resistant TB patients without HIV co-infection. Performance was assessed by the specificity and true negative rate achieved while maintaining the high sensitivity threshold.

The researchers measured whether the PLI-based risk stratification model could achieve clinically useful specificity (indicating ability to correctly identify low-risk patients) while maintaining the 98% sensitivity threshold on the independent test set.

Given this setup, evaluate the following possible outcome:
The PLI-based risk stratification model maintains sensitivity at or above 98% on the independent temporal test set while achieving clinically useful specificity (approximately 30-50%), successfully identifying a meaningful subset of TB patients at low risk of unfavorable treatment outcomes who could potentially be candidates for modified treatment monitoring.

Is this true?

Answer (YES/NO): NO